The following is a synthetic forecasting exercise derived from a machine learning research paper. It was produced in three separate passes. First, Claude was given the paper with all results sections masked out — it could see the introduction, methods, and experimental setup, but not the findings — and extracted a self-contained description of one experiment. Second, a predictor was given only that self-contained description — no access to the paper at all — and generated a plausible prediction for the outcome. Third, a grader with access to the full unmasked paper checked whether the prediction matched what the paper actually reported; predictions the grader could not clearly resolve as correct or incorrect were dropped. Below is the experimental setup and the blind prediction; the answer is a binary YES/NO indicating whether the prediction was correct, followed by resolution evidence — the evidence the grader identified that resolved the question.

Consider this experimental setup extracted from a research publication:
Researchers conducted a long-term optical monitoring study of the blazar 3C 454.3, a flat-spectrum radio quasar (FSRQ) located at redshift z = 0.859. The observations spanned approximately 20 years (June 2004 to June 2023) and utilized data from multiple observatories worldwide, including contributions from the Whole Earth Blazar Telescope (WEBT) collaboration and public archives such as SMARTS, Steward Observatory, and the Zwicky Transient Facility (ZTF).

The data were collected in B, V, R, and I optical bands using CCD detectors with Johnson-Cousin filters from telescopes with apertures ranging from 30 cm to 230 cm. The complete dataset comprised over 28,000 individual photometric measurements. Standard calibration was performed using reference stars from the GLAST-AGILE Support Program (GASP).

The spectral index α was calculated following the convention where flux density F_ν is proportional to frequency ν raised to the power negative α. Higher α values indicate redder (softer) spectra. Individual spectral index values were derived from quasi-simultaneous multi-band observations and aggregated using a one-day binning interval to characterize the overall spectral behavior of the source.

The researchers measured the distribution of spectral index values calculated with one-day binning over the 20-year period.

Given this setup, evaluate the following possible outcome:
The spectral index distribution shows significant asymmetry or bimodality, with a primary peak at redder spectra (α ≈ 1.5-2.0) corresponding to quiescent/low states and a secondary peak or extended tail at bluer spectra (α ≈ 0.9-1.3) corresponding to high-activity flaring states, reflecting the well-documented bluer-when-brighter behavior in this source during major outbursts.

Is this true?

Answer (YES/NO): NO